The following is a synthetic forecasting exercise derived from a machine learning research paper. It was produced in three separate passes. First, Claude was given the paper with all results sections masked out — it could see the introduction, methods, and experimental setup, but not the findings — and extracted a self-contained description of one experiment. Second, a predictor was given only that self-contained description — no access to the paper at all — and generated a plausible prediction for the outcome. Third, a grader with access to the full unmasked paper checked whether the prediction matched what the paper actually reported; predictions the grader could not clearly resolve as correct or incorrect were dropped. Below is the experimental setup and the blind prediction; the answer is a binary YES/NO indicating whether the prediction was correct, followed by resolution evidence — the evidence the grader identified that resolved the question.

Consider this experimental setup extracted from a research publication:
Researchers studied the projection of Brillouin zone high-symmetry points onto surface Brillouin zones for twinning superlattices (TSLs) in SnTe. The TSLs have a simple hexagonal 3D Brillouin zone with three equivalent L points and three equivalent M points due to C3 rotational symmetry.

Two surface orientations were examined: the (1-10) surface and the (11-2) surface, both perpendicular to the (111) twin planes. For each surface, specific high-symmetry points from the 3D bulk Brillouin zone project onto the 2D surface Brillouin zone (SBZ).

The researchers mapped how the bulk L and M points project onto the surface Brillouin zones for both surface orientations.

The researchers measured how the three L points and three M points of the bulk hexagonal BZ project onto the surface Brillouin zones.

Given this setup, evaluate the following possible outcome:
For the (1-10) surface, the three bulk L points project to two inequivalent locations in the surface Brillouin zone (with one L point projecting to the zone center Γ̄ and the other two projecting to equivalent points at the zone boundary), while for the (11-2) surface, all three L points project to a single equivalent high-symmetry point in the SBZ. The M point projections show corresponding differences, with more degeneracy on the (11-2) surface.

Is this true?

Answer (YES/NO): NO